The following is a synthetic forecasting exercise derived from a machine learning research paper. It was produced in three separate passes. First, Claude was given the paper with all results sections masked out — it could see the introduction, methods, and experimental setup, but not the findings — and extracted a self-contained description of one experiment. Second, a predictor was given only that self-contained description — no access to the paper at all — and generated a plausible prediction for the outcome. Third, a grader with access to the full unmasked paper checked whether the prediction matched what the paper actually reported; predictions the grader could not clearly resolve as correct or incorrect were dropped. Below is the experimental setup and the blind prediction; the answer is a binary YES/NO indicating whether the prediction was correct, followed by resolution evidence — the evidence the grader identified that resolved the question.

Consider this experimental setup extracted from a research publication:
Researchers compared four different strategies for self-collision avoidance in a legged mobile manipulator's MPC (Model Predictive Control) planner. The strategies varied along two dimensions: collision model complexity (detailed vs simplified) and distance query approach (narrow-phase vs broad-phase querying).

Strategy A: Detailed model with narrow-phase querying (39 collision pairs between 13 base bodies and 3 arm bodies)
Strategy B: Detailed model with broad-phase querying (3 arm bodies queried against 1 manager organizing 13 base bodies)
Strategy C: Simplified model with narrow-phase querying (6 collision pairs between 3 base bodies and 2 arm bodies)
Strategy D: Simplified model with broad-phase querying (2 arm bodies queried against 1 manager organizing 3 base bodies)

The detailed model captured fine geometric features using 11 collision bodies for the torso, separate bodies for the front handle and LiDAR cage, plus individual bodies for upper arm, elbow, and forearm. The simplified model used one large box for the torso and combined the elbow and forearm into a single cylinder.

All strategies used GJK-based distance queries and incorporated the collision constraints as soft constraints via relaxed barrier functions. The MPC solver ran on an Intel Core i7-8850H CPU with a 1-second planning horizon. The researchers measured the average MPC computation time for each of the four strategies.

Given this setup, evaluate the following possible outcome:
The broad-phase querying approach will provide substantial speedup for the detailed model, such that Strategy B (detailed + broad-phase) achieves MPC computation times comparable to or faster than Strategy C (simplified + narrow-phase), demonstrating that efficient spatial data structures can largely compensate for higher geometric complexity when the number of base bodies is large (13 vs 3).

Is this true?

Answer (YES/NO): NO